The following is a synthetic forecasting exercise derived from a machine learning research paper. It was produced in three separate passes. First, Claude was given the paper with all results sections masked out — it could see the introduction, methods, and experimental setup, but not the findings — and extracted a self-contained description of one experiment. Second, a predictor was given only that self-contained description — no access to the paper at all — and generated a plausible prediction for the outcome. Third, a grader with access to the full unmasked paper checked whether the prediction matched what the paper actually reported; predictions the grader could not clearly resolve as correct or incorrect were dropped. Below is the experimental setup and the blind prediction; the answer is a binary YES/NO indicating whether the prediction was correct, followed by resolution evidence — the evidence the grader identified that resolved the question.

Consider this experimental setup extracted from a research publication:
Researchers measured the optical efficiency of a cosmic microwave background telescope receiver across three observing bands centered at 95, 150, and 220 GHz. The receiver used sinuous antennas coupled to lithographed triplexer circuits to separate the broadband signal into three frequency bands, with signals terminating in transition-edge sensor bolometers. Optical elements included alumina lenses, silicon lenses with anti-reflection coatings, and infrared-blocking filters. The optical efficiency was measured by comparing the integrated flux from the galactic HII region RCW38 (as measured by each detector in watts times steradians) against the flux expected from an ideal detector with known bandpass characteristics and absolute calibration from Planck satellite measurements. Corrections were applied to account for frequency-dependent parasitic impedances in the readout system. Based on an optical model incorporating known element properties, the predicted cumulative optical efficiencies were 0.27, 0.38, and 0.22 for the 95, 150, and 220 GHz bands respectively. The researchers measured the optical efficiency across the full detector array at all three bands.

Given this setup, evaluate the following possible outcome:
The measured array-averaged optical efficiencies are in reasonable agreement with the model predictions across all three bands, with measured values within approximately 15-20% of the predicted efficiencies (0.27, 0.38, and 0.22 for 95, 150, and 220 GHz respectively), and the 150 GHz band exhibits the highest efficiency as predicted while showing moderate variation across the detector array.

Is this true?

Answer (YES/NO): NO